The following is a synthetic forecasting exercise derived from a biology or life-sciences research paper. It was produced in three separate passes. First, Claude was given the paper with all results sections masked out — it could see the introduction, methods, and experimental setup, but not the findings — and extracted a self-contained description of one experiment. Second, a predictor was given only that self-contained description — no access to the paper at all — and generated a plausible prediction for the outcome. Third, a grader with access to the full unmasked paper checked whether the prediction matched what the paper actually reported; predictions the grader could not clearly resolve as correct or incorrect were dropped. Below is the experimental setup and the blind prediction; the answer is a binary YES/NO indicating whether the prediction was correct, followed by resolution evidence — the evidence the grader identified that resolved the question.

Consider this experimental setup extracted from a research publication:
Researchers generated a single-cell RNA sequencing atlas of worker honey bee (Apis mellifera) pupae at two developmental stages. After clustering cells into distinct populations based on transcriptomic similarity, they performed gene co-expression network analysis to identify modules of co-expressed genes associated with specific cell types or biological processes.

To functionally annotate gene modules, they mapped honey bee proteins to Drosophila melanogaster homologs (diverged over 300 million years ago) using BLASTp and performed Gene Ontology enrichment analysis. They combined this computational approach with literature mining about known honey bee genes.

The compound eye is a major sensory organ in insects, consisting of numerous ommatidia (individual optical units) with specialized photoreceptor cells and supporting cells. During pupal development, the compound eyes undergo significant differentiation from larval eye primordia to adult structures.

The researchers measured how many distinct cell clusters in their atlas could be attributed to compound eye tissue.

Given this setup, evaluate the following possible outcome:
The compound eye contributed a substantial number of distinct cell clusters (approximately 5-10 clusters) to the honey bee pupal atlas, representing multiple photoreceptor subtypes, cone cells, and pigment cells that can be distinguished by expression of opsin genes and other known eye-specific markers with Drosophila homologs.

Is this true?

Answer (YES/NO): NO